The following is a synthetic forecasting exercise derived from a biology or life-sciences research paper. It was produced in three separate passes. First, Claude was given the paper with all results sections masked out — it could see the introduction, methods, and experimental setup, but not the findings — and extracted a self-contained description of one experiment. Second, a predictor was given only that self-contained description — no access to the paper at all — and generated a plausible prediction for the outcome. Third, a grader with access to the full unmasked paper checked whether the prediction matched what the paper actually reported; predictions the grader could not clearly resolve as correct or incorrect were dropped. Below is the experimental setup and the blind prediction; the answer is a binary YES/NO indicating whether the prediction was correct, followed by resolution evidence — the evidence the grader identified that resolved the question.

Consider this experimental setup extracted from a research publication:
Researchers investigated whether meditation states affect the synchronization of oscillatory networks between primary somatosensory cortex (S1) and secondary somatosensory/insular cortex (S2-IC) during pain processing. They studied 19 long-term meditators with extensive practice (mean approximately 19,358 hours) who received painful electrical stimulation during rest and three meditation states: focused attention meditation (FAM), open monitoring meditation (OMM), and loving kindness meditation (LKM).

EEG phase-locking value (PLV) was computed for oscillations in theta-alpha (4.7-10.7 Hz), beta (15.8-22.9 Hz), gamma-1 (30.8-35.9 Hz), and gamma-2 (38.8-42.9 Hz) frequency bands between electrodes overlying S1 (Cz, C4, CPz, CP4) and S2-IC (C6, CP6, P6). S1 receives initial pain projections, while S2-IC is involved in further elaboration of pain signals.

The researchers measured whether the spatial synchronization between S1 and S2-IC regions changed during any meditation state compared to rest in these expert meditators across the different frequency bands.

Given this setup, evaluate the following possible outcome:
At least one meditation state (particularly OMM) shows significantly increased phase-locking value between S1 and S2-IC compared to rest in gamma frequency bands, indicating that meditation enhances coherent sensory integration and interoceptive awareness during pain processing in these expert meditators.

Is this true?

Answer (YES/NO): NO